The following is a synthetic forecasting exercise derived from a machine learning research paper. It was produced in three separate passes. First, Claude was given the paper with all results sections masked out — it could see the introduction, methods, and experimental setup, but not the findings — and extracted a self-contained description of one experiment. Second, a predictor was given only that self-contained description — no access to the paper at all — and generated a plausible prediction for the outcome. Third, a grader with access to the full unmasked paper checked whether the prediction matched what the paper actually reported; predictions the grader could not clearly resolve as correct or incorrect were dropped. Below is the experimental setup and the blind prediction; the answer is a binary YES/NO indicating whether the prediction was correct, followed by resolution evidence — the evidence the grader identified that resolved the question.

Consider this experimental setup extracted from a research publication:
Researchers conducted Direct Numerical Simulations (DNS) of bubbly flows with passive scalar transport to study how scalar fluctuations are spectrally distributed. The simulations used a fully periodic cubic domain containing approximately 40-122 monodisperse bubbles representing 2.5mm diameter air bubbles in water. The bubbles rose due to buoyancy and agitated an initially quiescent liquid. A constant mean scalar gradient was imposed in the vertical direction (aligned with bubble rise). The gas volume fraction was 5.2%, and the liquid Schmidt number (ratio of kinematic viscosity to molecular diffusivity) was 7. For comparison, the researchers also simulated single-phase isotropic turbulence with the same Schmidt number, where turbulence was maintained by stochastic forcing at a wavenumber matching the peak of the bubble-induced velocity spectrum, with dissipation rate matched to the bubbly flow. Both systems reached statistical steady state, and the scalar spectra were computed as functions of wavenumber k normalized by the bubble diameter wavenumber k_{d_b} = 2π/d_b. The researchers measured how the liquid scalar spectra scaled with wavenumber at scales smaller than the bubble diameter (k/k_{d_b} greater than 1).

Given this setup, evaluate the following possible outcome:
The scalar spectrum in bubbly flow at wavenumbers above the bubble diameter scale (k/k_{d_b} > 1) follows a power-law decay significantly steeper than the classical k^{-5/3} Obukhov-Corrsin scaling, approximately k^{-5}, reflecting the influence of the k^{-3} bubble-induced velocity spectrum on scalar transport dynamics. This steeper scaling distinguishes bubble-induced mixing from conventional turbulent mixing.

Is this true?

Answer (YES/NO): NO